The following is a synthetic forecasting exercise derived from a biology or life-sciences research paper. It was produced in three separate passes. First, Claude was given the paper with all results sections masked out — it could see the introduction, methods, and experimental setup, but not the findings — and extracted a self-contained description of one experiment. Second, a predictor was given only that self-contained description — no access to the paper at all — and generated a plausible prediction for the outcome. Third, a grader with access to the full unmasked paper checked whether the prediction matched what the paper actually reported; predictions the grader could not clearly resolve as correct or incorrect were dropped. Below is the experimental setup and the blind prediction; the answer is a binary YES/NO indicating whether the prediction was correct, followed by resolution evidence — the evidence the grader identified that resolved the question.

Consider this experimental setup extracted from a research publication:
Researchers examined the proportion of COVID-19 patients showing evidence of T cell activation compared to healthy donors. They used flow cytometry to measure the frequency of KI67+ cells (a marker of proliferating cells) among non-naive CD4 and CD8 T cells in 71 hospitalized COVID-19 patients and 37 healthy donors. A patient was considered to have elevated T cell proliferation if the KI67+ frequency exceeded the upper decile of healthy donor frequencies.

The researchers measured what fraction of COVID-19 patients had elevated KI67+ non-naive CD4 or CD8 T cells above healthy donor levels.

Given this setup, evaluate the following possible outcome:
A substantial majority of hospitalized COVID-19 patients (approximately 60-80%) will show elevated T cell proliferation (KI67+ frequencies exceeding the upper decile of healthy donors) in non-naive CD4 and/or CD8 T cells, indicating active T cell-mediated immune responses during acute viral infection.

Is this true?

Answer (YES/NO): YES